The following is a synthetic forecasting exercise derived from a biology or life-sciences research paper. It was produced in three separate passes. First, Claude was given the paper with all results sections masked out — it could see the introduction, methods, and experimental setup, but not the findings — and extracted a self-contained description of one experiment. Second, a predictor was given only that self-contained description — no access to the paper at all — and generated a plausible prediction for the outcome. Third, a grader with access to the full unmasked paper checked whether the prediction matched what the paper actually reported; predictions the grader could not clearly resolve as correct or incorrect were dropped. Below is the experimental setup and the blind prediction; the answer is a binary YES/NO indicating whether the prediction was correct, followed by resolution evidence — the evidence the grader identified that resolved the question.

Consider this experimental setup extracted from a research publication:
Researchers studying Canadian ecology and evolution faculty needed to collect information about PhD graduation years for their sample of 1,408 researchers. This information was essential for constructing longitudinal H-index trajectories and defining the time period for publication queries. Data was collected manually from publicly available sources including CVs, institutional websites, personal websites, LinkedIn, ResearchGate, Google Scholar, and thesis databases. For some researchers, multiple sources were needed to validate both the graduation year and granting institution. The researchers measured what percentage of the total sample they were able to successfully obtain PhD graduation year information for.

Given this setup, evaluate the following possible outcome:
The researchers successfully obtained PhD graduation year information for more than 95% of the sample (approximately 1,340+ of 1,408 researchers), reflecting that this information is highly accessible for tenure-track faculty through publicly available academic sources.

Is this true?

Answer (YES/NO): NO